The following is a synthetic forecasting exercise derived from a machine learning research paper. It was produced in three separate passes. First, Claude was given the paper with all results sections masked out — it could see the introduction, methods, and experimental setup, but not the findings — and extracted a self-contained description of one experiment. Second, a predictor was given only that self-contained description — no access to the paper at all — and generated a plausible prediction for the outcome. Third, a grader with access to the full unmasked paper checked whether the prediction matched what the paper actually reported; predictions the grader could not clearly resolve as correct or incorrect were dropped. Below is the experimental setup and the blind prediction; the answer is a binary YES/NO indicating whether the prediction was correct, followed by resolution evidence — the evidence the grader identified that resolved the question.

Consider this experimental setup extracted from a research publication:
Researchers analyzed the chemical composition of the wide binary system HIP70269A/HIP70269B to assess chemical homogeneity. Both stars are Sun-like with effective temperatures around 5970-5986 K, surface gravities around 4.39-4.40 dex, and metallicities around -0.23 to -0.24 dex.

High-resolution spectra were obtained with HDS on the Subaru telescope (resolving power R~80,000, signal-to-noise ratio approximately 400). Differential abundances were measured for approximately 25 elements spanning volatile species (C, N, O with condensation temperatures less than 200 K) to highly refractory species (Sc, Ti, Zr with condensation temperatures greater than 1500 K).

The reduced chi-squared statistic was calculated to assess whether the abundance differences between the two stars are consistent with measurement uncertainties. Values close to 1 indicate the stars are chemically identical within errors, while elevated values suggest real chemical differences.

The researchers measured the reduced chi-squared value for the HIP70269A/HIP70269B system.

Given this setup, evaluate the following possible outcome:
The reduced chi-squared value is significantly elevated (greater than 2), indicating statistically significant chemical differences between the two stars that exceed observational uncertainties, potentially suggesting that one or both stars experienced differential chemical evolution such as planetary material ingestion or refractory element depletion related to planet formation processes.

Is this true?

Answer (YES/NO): NO